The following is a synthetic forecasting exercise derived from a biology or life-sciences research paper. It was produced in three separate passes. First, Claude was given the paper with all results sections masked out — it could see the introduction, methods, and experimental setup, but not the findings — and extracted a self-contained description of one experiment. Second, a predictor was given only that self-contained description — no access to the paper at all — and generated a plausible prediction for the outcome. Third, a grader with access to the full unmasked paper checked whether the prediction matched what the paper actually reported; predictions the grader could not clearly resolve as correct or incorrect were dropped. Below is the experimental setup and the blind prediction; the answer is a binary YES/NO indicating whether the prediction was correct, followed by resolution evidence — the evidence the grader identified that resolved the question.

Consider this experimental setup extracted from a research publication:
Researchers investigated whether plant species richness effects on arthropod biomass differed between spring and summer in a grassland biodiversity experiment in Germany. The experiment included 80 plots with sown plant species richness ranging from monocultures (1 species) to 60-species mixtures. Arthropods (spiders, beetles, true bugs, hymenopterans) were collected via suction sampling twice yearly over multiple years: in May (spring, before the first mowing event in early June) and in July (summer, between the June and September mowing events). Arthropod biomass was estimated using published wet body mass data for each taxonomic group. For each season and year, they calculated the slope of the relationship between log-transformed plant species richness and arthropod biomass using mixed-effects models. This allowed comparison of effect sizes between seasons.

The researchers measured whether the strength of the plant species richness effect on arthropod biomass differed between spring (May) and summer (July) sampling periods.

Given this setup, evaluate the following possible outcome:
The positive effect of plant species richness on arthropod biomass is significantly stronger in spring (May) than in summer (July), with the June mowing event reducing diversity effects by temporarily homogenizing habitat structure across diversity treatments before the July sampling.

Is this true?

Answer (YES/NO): NO